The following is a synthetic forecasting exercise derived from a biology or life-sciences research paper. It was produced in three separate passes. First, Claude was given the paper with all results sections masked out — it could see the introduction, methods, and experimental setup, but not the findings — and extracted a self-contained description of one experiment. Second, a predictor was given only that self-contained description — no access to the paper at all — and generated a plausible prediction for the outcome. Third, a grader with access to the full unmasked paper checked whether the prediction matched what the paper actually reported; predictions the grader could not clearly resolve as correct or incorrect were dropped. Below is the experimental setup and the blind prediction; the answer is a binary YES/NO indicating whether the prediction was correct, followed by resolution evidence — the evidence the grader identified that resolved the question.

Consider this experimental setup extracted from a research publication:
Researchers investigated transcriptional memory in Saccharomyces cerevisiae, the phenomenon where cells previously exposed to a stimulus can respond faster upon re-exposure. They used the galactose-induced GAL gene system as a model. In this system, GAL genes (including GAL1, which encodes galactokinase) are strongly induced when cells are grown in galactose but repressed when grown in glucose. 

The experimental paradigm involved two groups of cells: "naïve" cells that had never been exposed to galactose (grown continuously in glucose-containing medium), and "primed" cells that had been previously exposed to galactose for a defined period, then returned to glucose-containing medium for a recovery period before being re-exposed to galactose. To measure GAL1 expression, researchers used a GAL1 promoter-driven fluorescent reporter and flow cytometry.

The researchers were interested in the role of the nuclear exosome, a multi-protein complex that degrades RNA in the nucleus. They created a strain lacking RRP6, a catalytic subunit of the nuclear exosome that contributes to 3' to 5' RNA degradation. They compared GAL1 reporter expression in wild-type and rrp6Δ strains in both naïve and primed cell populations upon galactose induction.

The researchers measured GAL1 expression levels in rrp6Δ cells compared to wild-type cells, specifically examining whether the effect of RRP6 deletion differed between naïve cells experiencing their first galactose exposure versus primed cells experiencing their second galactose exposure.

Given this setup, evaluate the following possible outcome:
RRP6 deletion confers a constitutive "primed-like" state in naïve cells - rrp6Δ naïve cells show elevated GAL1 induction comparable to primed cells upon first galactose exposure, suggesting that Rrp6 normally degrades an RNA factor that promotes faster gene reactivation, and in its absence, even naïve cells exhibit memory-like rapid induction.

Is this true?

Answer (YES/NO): NO